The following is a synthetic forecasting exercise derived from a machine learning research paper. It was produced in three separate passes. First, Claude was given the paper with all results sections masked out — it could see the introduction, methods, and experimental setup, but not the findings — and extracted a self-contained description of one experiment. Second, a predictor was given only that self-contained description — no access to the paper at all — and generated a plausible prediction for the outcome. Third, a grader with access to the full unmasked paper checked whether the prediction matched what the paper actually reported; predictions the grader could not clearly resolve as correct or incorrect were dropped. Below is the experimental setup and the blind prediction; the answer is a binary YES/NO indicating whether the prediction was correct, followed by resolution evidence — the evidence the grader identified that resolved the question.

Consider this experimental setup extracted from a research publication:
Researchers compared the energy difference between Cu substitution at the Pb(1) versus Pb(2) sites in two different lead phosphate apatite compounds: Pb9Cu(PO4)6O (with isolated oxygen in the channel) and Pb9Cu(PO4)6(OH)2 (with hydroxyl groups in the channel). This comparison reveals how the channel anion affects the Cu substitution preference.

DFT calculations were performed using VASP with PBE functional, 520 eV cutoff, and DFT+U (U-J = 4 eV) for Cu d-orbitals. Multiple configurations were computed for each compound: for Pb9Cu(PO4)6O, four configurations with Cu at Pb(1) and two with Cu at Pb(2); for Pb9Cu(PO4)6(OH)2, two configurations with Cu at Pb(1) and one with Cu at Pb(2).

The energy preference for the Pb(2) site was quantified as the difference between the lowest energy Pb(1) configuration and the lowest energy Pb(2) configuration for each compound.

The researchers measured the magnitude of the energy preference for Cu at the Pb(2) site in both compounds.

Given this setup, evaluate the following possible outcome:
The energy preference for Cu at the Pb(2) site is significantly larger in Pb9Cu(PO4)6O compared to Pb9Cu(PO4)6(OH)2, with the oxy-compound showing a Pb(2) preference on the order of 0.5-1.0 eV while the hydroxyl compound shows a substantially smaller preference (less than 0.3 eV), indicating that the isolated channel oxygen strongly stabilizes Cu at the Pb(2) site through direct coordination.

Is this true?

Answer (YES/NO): NO